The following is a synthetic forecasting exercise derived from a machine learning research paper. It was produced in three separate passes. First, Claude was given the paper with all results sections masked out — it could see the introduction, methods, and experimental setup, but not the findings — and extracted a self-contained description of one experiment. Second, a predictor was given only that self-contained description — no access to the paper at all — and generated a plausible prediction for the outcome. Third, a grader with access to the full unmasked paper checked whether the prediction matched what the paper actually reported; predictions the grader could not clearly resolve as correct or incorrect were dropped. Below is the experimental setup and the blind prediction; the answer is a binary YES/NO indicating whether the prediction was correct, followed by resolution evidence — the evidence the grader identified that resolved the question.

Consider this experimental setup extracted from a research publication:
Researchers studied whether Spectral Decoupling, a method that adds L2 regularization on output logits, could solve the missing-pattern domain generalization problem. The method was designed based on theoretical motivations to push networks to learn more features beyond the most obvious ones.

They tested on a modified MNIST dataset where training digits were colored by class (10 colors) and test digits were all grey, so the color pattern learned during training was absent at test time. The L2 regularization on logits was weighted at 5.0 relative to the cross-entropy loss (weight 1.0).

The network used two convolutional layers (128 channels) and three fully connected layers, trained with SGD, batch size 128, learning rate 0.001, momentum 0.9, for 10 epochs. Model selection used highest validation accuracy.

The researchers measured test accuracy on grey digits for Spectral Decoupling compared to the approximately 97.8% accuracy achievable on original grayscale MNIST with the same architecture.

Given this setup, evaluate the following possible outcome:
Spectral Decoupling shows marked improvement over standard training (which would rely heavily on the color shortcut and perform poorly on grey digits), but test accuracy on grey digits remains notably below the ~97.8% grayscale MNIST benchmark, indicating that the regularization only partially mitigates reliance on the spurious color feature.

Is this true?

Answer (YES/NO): YES